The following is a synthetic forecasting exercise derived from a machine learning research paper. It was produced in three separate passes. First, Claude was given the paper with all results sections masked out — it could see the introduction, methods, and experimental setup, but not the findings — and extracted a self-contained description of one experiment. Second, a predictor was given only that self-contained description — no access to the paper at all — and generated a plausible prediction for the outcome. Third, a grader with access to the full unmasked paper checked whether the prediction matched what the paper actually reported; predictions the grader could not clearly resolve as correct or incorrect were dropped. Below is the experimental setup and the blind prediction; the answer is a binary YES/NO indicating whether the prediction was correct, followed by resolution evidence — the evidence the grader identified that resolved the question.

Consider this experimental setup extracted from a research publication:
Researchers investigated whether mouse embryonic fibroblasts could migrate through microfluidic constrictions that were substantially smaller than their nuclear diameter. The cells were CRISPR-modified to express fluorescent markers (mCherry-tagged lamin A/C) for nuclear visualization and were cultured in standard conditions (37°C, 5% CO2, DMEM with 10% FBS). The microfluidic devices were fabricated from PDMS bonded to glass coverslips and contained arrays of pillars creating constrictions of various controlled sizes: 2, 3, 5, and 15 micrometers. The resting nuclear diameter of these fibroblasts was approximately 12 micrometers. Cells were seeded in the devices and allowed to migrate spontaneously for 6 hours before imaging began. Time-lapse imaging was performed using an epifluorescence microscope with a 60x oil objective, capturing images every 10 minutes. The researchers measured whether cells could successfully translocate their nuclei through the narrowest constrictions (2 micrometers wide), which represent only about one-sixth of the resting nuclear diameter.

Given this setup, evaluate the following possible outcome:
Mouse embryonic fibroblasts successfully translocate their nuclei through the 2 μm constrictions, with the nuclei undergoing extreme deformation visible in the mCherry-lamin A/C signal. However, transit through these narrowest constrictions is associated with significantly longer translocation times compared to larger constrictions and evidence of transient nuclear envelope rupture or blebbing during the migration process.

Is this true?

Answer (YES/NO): NO